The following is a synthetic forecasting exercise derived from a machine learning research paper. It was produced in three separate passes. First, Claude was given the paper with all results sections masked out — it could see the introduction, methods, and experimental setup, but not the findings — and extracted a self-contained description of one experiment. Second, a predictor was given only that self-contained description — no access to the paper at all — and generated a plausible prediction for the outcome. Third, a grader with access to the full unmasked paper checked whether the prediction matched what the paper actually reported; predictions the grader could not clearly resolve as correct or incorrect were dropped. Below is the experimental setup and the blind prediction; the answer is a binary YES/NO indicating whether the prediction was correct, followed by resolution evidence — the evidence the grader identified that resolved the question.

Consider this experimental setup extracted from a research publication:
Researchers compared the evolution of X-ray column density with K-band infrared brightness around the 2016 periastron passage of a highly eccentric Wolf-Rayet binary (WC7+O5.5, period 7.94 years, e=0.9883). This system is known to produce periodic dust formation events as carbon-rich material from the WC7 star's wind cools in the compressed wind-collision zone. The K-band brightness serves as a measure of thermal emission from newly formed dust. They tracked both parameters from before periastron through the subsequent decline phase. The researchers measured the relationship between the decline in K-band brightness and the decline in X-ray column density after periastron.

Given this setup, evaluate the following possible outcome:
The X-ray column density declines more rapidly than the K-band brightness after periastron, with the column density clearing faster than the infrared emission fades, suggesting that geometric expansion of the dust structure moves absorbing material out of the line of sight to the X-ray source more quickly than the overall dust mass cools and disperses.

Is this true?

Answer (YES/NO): NO